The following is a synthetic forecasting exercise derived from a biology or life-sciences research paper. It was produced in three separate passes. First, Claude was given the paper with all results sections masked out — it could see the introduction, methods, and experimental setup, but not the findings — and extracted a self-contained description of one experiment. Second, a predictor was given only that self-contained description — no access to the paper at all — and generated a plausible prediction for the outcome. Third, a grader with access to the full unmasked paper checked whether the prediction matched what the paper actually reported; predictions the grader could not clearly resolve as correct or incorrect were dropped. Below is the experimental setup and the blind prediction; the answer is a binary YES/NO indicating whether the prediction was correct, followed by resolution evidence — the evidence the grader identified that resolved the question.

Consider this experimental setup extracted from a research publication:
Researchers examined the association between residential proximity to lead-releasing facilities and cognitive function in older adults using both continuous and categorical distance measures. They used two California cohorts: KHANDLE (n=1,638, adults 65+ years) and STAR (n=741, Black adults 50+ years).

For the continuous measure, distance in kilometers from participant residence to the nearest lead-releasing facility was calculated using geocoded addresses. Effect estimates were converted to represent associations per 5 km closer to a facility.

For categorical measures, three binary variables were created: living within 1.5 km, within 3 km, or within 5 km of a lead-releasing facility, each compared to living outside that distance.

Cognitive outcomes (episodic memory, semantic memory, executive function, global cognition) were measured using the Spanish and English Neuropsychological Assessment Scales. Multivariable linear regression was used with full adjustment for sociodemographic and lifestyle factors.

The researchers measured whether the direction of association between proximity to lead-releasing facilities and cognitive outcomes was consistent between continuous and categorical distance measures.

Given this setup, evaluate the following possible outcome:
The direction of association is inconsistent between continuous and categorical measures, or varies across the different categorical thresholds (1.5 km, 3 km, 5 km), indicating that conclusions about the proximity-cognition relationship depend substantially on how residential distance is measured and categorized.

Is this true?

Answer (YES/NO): NO